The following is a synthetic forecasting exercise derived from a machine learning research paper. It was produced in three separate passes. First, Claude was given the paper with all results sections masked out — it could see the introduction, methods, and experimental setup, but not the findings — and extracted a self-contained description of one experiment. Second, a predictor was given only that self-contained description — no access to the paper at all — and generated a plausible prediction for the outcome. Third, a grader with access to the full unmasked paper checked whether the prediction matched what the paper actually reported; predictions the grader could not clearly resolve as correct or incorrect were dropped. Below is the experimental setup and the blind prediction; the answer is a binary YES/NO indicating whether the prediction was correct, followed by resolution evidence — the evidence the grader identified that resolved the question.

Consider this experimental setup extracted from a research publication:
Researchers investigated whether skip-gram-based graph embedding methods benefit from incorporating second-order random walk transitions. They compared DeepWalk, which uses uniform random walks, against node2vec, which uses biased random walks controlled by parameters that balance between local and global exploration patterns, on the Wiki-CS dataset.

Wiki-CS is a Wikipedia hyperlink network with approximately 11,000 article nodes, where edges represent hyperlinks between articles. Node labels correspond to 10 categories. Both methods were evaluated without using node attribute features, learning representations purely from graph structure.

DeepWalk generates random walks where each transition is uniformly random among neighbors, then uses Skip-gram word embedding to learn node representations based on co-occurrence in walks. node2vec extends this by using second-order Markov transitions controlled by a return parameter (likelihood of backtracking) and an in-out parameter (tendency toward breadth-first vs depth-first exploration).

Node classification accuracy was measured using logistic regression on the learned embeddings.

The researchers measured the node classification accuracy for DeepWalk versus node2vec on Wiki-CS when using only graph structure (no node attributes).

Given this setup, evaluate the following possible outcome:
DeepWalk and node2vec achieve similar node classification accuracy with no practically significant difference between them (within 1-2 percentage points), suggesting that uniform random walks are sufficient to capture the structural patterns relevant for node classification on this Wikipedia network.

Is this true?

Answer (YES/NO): YES